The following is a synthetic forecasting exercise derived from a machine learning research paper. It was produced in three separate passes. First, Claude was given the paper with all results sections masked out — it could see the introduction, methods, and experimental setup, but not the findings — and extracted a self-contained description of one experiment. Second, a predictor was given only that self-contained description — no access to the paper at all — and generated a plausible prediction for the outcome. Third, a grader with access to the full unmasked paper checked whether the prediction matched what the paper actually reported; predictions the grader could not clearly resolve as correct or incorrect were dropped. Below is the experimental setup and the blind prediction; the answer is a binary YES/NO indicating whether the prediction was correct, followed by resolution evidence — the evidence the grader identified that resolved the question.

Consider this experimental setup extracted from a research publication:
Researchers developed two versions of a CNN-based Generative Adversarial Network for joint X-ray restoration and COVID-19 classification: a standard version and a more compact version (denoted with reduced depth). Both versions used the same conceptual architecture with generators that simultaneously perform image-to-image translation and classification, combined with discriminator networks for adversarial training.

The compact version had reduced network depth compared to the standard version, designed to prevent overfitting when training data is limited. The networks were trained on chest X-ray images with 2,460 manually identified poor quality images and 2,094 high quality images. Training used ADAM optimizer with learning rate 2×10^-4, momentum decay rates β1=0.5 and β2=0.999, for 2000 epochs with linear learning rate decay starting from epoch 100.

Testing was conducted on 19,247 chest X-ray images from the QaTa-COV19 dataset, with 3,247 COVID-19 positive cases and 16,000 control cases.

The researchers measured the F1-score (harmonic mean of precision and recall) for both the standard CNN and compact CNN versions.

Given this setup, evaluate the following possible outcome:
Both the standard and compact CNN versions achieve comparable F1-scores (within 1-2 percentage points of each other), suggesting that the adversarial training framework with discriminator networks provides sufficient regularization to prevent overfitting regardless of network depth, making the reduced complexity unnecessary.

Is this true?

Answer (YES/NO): NO